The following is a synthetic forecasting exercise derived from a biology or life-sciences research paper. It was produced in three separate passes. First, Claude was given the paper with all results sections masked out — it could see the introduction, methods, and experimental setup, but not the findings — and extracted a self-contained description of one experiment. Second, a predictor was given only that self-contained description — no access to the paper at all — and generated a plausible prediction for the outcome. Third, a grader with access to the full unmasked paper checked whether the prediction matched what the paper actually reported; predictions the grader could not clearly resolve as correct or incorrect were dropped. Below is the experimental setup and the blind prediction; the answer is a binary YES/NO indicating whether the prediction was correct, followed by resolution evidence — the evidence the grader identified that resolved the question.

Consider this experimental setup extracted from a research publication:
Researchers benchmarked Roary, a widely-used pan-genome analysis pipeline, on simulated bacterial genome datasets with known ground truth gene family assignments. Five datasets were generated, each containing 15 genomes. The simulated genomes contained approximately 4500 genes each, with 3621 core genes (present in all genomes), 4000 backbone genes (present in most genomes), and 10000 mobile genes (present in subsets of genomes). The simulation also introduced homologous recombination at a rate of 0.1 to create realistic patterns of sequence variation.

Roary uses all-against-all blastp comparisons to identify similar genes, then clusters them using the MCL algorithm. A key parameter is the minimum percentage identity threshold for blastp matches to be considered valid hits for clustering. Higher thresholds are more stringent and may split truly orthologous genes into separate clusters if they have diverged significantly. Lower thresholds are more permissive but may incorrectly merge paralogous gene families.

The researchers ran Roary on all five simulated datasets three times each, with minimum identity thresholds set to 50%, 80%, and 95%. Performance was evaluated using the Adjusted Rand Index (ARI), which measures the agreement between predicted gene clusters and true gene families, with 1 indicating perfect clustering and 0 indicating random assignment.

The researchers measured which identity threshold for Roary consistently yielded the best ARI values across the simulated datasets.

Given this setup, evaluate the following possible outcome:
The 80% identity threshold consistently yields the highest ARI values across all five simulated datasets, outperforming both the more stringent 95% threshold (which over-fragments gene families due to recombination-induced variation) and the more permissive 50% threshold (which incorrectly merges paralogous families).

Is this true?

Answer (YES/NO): YES